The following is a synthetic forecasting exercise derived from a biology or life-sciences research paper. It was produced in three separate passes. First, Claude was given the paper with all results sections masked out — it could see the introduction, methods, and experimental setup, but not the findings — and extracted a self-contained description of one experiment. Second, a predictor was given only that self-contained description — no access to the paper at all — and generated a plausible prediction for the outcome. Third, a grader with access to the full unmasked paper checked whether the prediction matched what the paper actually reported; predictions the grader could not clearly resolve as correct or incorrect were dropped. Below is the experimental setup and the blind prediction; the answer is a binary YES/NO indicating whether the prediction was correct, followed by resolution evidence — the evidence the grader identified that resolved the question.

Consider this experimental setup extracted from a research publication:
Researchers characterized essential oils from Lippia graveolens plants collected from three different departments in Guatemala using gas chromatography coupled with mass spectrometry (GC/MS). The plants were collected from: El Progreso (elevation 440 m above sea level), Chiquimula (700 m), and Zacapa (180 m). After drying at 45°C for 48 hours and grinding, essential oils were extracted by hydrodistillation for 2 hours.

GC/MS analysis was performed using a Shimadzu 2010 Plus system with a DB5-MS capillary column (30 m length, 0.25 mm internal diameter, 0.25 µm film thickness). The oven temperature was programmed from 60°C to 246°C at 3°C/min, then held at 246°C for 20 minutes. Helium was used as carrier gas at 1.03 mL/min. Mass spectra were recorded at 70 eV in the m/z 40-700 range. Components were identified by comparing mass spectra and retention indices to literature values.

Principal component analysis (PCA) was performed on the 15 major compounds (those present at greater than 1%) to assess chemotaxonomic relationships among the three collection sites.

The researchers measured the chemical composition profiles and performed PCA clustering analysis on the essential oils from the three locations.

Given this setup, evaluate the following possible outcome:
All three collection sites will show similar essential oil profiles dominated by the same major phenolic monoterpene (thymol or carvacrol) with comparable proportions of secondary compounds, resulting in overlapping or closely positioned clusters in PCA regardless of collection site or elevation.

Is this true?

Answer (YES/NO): NO